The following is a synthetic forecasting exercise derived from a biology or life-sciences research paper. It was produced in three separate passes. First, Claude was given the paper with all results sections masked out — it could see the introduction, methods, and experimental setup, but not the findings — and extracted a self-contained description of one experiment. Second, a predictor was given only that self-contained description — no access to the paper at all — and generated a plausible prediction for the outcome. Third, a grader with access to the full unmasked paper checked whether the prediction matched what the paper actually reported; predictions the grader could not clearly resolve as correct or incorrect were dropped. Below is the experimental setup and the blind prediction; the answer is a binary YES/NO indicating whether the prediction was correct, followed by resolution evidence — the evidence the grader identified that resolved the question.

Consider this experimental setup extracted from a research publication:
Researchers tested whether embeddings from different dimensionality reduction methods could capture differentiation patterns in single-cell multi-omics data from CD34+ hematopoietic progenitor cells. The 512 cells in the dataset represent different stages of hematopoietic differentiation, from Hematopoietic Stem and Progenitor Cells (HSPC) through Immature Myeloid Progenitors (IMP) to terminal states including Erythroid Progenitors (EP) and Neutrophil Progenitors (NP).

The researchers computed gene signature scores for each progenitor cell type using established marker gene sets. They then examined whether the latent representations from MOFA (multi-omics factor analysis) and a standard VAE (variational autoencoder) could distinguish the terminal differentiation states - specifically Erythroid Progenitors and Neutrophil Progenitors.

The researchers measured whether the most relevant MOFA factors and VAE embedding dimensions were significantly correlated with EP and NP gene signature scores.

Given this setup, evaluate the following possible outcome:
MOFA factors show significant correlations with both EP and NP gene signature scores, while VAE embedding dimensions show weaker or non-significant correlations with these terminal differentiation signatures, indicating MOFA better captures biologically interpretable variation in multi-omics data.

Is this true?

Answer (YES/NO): NO